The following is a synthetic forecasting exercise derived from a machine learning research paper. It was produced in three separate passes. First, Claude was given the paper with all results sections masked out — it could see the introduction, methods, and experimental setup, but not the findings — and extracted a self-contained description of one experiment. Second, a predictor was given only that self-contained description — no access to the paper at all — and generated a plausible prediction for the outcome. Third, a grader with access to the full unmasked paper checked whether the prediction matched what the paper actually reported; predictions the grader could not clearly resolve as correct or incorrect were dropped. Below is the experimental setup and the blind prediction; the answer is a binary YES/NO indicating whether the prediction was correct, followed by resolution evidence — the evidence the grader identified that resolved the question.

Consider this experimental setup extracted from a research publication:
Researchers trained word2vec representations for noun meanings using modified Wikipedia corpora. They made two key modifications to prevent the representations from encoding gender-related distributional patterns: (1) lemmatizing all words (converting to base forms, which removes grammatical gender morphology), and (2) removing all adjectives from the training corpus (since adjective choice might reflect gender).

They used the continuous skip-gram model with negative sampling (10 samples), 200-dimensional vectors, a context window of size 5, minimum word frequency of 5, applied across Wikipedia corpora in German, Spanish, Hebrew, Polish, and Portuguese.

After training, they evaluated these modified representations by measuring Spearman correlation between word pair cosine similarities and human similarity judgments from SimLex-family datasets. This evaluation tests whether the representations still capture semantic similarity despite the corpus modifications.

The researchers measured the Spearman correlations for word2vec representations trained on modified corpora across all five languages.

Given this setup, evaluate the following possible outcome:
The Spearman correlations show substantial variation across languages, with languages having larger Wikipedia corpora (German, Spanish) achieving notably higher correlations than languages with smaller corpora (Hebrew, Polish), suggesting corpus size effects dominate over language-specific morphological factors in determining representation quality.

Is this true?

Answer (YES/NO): NO